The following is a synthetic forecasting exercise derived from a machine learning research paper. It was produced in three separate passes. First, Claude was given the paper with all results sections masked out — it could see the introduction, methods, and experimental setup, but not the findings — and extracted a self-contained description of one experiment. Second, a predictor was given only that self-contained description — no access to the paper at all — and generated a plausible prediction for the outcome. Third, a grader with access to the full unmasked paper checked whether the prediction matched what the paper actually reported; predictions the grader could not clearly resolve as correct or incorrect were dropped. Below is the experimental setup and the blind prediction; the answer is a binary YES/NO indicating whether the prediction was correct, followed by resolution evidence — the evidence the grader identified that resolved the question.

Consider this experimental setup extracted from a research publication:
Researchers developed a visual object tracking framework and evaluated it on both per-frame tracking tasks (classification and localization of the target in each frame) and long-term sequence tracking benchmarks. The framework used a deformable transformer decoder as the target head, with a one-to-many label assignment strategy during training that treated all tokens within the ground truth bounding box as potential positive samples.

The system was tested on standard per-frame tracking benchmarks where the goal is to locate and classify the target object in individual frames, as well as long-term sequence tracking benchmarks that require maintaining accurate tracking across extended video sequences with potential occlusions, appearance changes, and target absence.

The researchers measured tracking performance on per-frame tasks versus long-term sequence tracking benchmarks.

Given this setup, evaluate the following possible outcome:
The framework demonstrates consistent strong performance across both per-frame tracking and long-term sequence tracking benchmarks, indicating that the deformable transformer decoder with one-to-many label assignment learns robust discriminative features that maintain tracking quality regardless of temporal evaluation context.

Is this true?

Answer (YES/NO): NO